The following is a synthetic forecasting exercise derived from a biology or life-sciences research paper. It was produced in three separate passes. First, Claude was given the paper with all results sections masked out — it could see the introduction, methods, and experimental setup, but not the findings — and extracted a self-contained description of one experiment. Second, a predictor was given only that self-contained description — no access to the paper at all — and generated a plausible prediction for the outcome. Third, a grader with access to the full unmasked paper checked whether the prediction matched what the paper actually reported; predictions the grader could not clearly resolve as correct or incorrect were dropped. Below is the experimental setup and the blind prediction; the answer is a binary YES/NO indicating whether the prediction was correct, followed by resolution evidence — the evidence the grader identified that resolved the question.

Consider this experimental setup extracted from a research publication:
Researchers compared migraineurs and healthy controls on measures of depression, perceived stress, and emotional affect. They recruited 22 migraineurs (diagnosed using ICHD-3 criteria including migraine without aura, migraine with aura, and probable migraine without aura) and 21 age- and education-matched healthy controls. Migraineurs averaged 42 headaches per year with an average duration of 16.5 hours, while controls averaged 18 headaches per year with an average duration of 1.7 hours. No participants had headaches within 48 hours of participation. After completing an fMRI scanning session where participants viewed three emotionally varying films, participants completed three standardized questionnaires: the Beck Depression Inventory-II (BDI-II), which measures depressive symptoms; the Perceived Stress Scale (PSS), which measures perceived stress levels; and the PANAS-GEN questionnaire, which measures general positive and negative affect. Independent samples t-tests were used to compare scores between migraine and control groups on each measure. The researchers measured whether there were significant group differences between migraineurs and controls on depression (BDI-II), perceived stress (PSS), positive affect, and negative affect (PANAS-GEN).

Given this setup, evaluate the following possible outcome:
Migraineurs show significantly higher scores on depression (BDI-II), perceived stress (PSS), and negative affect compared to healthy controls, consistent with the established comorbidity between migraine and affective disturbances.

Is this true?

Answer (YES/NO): NO